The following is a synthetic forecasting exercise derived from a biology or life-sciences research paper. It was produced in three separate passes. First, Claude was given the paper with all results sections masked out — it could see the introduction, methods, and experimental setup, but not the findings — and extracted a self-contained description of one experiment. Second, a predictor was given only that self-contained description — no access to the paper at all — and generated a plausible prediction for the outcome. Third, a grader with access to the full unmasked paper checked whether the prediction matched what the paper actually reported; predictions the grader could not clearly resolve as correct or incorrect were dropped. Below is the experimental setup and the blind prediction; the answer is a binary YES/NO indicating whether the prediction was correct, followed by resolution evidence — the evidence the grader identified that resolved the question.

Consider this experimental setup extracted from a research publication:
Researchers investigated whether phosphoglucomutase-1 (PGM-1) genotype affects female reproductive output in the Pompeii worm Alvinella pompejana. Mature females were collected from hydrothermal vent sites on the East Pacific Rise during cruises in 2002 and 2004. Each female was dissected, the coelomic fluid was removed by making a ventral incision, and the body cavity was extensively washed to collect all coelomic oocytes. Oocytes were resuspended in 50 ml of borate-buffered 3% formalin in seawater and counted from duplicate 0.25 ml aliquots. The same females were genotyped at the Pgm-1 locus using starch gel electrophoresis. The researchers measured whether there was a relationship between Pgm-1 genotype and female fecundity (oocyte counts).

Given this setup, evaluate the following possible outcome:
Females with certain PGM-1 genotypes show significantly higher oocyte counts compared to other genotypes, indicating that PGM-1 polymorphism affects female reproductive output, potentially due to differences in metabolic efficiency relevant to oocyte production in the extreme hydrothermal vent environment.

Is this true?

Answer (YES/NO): NO